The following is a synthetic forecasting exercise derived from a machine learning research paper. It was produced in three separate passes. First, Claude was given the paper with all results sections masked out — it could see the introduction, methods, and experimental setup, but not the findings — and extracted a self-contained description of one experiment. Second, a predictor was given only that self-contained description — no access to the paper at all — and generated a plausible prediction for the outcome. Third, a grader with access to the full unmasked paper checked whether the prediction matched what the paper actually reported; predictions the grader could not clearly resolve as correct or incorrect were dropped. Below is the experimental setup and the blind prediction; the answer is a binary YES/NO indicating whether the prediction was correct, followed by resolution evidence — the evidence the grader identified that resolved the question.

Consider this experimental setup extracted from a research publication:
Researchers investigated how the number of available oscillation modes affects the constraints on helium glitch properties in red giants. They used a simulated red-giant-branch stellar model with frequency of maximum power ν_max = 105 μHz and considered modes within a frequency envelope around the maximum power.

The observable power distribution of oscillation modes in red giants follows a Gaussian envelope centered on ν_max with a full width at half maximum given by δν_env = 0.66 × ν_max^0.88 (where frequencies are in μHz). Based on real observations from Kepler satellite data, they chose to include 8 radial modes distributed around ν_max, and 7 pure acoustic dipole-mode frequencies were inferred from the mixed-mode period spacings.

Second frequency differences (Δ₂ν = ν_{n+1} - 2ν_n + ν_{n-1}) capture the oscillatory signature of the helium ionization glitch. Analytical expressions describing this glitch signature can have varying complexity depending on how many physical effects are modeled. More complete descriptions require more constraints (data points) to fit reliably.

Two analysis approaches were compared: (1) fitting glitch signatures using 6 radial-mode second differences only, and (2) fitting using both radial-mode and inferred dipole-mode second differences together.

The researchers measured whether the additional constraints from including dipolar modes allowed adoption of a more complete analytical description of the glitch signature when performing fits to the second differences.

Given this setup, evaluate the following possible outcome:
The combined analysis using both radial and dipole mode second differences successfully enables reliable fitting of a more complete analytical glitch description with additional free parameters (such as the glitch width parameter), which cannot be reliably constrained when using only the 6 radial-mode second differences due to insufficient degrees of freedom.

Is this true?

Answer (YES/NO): NO